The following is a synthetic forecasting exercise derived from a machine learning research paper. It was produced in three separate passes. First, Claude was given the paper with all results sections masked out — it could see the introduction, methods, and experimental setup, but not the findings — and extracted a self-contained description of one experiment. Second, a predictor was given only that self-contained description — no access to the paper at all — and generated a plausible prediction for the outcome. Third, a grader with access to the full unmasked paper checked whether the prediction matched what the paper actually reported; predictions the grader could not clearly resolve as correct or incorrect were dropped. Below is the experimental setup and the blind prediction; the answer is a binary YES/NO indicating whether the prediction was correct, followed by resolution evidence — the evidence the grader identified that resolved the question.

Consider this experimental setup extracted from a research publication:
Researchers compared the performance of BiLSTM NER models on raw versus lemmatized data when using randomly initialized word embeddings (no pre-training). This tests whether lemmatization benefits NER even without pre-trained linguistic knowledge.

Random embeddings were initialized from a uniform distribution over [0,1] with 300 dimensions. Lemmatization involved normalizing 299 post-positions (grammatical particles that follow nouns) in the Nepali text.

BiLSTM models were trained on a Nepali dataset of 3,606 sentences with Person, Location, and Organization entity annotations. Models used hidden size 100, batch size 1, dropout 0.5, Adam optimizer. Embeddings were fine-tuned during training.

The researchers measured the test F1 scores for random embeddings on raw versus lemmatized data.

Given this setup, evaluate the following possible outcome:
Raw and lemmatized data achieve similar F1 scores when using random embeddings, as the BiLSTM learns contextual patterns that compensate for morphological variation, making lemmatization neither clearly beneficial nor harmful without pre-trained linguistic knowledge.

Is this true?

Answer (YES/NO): NO